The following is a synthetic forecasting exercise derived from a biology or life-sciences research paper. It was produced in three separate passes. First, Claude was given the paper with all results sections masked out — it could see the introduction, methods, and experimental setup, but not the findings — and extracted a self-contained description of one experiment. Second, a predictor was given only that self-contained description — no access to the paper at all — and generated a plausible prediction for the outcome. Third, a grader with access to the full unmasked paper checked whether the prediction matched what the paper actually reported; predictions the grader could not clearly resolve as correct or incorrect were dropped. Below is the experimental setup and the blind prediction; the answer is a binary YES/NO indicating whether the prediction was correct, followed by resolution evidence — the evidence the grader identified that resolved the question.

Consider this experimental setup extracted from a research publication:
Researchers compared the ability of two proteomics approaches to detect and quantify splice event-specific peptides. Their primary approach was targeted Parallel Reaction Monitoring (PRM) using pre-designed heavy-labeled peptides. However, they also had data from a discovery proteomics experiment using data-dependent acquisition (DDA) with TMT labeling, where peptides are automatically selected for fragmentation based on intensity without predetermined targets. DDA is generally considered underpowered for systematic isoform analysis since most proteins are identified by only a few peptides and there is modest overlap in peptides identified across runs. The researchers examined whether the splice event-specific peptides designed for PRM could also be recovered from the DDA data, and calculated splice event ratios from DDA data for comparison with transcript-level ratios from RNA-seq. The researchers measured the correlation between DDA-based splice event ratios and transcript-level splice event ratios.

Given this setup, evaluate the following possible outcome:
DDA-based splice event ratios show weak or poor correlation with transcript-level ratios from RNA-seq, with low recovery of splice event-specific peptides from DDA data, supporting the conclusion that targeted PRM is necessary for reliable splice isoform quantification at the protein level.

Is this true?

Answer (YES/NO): NO